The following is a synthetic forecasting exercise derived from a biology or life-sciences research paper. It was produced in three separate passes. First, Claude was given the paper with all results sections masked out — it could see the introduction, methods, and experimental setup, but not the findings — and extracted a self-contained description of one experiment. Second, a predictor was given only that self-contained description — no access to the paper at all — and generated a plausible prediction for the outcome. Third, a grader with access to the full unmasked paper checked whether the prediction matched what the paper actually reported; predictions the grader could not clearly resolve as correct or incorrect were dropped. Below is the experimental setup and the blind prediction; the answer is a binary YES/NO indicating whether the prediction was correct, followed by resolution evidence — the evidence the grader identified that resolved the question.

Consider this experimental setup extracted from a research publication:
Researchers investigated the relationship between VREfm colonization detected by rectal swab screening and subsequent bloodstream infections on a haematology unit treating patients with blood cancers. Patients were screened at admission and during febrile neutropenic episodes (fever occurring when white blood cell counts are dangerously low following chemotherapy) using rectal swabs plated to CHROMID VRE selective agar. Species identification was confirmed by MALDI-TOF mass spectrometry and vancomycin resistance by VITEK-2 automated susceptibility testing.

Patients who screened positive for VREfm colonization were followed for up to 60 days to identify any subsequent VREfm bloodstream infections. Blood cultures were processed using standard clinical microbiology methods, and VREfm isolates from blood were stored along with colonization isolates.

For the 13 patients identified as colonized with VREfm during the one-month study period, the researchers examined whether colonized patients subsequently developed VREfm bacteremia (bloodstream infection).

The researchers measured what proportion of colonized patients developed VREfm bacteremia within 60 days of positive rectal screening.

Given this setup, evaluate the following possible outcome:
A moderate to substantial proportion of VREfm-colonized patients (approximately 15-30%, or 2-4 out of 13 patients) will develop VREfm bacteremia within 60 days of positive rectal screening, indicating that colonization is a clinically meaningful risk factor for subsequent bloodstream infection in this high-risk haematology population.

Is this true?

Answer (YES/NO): YES